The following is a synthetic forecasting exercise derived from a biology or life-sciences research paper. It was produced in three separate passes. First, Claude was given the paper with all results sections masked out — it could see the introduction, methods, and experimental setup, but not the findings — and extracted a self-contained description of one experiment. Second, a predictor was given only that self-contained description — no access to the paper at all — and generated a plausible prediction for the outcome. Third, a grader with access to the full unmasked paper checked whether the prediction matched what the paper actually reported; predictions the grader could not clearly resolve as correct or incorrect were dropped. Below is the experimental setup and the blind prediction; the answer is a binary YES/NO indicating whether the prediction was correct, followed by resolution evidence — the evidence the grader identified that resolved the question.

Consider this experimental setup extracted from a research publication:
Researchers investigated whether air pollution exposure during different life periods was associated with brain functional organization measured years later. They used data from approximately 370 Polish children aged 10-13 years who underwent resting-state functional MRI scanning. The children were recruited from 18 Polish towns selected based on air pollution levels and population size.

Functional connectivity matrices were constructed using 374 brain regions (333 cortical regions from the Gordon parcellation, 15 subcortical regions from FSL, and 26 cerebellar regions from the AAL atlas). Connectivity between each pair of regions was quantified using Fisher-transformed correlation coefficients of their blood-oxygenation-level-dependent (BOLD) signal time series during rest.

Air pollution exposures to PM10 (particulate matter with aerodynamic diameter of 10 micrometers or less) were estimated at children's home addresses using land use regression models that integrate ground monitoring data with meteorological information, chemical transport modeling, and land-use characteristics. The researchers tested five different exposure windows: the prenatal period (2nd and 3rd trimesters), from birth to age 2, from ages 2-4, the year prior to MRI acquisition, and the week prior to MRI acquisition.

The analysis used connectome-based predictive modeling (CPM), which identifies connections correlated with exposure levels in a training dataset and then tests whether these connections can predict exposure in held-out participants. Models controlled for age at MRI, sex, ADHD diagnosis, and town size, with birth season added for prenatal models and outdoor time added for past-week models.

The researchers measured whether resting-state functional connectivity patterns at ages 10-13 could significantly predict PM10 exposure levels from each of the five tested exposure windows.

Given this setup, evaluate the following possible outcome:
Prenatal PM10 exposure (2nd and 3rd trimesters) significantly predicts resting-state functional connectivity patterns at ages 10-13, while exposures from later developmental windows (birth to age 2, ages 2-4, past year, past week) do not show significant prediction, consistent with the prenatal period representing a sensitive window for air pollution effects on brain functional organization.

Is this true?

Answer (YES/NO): NO